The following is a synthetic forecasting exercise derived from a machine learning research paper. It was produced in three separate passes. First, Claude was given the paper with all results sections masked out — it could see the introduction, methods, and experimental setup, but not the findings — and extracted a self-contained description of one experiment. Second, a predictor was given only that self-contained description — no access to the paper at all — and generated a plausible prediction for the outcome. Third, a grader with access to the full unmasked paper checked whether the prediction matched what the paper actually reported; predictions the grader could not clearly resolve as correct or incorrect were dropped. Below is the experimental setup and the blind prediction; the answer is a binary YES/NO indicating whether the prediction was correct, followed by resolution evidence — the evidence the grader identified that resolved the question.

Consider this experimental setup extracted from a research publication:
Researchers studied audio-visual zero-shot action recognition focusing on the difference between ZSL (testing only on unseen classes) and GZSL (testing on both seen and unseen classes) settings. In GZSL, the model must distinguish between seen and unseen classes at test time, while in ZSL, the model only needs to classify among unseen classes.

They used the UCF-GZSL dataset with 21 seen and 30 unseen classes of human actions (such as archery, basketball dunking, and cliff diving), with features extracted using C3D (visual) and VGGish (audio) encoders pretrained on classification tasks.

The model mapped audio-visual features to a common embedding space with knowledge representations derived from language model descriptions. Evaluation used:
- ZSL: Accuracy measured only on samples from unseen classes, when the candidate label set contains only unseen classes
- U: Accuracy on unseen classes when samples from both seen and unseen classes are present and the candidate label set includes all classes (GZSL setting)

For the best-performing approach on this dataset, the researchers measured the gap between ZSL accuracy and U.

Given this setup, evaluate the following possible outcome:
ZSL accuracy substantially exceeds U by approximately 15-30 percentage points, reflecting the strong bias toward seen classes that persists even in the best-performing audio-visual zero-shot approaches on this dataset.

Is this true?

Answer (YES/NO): NO